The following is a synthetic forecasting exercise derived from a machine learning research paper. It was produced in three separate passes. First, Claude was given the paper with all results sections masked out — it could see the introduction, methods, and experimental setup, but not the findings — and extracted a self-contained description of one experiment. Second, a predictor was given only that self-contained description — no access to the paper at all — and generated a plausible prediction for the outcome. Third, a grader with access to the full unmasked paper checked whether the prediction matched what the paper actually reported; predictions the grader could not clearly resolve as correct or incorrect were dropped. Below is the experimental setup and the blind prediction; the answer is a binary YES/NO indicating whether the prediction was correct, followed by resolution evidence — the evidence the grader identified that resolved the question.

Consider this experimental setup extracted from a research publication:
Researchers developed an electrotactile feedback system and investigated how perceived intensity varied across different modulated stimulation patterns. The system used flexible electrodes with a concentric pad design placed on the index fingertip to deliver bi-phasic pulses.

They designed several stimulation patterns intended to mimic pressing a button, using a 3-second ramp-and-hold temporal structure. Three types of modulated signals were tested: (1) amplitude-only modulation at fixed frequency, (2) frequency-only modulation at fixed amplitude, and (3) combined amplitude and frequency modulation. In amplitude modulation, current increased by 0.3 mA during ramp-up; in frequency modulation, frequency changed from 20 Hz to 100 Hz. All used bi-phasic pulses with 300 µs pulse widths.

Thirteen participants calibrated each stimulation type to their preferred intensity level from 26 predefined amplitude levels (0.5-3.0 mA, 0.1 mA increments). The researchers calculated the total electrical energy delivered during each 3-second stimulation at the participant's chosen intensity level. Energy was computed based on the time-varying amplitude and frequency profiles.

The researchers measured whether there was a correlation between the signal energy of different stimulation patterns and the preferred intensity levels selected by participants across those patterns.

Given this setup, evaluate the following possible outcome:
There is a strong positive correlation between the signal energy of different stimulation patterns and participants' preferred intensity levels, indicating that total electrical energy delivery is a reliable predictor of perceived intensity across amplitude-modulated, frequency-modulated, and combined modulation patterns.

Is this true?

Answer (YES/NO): NO